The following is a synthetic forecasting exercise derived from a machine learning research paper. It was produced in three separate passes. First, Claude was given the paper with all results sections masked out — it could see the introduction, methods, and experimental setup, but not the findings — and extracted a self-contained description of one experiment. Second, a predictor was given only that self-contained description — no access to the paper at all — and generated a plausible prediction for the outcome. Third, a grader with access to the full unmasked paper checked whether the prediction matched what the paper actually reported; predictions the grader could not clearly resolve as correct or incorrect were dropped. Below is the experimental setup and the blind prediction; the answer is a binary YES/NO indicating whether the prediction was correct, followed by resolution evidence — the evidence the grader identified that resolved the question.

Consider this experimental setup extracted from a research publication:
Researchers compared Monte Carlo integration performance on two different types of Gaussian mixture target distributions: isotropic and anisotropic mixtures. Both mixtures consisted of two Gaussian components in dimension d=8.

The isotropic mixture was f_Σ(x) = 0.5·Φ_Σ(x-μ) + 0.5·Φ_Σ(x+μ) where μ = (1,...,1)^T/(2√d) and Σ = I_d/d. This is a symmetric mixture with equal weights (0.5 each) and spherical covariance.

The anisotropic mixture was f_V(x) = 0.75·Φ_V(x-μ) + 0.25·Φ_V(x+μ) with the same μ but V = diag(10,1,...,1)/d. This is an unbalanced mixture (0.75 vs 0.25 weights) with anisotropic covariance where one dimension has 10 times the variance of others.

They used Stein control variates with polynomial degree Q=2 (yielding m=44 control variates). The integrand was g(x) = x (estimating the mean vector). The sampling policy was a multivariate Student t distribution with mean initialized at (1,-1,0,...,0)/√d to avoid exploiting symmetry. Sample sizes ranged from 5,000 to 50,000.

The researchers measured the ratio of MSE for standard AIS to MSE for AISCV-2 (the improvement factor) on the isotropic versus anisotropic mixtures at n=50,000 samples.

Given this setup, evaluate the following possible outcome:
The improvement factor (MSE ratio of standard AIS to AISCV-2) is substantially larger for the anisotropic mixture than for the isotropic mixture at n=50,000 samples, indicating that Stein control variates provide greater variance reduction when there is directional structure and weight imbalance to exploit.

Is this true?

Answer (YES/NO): YES